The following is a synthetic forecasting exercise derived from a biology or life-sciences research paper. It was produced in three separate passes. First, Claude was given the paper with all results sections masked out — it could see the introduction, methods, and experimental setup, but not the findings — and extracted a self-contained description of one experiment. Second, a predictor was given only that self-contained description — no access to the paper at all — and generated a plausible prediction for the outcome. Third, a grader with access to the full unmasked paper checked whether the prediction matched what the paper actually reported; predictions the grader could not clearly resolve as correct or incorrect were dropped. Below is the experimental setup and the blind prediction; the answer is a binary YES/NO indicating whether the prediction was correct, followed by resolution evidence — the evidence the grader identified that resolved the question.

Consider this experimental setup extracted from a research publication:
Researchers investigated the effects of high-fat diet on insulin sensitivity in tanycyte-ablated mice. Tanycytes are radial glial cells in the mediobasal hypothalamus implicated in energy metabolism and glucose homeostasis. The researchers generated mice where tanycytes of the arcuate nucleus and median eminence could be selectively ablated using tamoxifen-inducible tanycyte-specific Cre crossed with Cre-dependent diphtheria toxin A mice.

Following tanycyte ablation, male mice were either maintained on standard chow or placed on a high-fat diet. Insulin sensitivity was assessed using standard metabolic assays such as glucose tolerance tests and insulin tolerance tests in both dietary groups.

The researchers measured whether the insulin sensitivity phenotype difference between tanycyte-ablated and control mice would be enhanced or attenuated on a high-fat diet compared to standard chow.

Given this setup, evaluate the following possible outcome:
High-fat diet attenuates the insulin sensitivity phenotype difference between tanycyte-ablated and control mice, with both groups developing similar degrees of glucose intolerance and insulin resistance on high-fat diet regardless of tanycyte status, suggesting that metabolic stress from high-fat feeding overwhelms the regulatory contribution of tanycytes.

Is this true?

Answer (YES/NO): NO